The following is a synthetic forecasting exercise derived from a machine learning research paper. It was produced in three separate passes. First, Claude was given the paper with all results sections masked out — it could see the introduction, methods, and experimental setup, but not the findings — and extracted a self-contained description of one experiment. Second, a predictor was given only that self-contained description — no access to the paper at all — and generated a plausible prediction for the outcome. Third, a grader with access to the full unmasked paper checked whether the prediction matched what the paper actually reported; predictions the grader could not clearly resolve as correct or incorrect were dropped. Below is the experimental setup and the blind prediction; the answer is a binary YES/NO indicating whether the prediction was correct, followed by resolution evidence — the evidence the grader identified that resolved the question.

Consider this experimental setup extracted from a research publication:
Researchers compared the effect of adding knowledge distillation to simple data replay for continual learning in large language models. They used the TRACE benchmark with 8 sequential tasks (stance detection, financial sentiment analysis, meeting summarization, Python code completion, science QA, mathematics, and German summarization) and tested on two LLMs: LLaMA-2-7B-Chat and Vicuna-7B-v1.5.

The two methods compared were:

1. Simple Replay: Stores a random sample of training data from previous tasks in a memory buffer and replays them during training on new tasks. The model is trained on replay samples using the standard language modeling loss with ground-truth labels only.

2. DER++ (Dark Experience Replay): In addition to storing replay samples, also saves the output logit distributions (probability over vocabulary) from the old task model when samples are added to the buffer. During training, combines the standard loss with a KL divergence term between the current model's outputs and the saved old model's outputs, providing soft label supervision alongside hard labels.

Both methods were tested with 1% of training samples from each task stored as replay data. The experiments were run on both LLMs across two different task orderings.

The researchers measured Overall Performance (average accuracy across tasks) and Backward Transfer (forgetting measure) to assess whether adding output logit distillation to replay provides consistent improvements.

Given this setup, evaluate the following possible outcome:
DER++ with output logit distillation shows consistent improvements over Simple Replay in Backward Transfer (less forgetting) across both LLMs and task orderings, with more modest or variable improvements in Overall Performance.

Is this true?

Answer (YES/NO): NO